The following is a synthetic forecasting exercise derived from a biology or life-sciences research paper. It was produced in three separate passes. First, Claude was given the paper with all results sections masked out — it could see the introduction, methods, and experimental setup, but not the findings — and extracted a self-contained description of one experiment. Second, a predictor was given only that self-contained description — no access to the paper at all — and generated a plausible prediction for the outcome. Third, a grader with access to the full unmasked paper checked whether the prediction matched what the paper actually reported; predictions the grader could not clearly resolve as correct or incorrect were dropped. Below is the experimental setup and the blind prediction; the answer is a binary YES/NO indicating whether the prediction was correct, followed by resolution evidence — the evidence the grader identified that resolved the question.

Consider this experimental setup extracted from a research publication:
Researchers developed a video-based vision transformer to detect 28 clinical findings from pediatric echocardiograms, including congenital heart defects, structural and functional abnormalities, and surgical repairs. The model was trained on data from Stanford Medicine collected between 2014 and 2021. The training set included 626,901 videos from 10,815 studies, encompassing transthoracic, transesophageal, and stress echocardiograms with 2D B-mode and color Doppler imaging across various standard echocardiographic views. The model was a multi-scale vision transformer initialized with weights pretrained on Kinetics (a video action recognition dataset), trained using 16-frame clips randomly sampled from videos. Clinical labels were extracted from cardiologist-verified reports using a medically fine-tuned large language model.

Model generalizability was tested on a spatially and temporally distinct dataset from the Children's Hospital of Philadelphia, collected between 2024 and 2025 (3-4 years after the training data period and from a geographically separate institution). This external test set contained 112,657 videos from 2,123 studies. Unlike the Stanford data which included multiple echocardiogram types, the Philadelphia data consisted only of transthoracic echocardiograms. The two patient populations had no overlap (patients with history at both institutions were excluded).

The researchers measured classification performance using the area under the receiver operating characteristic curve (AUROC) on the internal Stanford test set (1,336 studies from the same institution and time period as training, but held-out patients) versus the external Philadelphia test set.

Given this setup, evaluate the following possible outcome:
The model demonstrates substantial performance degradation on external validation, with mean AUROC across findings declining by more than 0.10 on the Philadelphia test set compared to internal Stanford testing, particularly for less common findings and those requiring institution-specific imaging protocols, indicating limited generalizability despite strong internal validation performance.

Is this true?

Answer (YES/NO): NO